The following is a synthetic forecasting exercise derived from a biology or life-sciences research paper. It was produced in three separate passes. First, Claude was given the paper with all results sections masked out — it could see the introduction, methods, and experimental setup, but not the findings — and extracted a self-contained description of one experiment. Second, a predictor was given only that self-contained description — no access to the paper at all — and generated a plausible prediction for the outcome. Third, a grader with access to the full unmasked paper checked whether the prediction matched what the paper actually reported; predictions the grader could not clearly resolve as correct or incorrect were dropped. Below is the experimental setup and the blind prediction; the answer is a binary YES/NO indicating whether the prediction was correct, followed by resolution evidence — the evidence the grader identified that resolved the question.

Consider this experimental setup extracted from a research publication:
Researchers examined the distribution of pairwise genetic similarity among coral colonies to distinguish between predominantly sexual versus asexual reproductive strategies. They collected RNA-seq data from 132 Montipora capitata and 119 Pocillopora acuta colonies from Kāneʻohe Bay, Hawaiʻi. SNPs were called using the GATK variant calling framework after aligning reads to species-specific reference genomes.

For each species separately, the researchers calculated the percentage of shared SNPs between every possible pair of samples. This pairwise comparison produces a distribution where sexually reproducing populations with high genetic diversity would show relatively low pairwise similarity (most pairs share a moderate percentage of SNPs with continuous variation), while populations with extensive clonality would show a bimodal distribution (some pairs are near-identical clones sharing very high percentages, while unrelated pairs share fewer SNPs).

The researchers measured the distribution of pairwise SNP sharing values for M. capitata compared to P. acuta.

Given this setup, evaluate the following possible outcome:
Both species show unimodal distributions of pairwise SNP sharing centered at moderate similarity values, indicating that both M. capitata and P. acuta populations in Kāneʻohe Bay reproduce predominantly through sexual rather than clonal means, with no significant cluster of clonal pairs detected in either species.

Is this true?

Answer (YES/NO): NO